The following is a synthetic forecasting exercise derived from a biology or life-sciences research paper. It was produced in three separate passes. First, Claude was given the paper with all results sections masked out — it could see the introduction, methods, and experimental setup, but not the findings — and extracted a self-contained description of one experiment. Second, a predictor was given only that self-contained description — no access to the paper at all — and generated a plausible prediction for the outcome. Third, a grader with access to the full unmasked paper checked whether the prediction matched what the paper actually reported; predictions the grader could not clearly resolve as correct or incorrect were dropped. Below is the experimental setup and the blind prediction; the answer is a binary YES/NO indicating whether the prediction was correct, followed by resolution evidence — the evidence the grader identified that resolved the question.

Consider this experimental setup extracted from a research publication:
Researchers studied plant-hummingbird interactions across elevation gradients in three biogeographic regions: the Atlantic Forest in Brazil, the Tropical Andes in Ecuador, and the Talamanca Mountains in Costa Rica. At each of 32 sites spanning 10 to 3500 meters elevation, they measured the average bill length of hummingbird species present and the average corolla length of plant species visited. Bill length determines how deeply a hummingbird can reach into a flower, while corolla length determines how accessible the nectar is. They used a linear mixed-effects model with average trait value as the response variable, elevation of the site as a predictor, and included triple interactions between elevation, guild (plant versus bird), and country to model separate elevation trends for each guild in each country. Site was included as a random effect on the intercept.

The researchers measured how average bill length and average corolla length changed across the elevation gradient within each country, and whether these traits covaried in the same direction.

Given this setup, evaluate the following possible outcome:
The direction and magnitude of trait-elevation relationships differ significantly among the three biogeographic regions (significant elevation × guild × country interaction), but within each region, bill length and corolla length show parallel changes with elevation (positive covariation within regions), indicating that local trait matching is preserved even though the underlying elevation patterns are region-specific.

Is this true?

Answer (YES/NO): NO